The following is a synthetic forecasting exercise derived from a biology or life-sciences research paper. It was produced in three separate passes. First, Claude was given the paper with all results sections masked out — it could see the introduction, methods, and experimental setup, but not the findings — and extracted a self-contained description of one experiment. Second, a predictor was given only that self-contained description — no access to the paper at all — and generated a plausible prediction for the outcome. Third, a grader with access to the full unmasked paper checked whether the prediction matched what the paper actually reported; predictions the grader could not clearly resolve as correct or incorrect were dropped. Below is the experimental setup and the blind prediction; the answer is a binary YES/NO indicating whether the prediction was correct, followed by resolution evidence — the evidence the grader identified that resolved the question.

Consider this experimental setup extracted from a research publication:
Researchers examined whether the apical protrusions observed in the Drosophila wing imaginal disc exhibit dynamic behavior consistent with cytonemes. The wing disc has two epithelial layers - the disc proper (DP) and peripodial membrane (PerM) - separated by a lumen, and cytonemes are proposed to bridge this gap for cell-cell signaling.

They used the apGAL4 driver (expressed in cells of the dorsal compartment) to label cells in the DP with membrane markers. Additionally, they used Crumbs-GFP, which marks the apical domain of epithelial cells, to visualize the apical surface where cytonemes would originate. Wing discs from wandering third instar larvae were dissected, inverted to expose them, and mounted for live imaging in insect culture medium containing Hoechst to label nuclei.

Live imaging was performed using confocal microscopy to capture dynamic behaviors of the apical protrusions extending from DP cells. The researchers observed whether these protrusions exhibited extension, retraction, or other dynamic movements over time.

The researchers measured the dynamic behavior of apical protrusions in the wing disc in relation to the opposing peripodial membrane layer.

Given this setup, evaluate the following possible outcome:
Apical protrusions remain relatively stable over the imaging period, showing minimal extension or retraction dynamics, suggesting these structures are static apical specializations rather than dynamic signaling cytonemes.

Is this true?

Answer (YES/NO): NO